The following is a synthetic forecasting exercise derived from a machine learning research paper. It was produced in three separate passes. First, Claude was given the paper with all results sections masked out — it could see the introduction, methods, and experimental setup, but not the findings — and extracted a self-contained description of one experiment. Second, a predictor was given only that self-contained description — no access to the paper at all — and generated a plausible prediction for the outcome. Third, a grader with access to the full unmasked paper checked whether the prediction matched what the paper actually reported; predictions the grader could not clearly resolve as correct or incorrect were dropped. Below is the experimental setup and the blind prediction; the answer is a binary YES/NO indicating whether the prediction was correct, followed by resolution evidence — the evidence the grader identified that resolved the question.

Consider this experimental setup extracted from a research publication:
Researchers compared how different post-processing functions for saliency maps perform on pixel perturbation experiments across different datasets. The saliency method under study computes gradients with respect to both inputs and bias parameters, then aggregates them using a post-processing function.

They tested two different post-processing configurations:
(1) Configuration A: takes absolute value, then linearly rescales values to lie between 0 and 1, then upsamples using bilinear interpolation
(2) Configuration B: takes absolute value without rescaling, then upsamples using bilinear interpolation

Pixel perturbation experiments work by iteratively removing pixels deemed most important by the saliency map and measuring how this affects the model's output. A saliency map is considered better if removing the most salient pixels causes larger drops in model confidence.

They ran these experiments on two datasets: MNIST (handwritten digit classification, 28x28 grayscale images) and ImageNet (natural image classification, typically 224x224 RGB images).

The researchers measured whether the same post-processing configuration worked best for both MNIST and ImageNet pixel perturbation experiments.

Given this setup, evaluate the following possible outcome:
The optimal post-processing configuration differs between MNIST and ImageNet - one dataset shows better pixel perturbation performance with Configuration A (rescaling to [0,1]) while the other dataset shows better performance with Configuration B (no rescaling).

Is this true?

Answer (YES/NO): YES